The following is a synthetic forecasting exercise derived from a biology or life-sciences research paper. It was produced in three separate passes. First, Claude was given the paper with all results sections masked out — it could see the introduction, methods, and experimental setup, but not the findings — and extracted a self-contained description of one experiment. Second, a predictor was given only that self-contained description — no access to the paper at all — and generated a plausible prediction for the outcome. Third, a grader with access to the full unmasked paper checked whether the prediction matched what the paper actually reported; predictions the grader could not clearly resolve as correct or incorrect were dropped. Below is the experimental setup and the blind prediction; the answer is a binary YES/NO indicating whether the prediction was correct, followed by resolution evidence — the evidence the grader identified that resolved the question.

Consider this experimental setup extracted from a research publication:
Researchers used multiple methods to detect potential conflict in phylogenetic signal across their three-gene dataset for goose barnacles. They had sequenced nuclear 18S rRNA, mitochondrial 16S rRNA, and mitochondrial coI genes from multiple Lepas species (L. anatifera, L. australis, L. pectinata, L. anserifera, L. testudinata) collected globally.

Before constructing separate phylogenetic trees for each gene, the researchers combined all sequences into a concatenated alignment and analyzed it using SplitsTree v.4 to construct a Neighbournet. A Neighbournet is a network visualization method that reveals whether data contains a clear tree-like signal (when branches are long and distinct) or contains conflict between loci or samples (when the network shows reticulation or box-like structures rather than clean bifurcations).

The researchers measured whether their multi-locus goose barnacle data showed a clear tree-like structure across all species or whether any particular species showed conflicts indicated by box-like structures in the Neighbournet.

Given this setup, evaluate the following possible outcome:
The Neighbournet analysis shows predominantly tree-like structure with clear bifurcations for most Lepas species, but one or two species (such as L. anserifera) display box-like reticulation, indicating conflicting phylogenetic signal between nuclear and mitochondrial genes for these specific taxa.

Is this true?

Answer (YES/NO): YES